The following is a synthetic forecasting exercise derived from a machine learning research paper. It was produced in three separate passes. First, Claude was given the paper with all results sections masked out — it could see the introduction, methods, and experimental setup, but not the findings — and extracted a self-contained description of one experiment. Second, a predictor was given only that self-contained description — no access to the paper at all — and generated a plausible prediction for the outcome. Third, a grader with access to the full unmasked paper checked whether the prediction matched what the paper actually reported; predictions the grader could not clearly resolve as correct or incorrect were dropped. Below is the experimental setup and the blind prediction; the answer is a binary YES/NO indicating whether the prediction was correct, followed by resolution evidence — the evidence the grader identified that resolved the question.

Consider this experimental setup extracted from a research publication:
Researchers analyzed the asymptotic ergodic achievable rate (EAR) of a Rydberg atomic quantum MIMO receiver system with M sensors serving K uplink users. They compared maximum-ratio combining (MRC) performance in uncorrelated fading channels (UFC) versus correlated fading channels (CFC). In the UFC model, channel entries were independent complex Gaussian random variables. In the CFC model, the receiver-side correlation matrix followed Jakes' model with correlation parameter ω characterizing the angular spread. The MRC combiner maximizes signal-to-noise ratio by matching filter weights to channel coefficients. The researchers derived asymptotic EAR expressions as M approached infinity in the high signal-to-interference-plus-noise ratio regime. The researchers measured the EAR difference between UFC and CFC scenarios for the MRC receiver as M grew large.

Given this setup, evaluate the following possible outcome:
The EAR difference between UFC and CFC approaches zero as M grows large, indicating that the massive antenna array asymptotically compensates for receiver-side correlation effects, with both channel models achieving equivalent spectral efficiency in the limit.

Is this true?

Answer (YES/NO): NO